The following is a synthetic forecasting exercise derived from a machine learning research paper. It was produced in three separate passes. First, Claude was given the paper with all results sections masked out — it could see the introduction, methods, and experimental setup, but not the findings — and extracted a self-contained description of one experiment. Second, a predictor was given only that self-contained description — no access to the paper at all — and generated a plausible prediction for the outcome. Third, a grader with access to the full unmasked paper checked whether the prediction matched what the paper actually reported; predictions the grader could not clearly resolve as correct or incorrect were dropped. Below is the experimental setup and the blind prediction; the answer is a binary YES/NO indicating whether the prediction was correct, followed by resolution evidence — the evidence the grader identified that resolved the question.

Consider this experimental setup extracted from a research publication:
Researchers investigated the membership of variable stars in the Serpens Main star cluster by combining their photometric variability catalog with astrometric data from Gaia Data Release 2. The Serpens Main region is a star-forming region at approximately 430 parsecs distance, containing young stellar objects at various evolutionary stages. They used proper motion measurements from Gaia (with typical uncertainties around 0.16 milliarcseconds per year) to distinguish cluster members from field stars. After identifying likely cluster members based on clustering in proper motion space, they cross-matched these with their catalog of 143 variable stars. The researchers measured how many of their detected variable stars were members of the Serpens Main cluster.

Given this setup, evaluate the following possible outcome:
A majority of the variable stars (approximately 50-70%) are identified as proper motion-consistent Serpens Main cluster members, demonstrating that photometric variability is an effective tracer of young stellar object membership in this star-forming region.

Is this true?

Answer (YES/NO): NO